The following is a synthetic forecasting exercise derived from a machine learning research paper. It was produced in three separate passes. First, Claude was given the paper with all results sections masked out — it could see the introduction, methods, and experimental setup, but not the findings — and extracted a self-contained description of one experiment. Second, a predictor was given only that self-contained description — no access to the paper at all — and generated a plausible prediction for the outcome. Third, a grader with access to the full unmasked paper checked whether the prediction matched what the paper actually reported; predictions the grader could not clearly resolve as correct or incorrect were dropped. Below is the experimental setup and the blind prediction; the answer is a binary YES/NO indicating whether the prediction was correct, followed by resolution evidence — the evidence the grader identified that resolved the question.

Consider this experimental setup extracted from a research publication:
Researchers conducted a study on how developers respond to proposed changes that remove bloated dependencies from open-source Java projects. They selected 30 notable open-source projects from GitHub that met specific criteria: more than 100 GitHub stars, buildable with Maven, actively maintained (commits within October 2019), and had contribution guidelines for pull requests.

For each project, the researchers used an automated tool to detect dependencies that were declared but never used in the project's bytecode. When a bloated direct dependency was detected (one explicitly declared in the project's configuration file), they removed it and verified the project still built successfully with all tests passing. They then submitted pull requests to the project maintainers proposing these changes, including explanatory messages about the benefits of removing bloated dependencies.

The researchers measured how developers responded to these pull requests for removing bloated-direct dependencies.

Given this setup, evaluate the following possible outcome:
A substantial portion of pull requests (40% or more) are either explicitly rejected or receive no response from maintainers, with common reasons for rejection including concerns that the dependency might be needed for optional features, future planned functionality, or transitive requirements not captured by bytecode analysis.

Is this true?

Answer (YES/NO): NO